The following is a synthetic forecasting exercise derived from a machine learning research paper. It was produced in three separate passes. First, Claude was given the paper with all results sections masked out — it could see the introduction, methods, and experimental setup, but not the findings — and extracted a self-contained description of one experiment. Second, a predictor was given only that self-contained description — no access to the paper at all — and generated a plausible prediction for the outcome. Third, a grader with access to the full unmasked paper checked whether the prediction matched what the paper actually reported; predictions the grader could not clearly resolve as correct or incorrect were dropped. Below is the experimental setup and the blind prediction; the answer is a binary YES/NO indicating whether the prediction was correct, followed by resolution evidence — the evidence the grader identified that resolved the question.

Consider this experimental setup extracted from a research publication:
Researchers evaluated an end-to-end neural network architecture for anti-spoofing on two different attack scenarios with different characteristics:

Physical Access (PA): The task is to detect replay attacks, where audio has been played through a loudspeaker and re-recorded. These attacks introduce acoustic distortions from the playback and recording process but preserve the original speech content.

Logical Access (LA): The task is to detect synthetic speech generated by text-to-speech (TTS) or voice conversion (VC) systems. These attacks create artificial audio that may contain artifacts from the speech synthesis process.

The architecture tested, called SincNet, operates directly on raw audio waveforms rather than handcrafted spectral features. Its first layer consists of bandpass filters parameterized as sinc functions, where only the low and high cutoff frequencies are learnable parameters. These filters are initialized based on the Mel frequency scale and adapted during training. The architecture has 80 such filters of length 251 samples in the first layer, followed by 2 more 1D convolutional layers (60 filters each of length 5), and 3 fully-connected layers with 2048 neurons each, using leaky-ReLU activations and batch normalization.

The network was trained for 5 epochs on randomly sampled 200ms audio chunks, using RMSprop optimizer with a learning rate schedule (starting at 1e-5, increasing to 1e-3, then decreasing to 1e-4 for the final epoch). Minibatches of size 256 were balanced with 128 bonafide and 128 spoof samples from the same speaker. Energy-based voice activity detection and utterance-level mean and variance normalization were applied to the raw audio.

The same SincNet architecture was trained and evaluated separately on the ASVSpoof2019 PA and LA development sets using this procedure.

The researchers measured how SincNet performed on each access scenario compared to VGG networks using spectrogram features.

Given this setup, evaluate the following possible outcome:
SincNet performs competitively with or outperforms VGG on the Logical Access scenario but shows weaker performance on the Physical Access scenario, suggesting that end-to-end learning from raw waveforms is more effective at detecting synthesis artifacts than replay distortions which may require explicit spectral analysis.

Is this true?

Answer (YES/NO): NO